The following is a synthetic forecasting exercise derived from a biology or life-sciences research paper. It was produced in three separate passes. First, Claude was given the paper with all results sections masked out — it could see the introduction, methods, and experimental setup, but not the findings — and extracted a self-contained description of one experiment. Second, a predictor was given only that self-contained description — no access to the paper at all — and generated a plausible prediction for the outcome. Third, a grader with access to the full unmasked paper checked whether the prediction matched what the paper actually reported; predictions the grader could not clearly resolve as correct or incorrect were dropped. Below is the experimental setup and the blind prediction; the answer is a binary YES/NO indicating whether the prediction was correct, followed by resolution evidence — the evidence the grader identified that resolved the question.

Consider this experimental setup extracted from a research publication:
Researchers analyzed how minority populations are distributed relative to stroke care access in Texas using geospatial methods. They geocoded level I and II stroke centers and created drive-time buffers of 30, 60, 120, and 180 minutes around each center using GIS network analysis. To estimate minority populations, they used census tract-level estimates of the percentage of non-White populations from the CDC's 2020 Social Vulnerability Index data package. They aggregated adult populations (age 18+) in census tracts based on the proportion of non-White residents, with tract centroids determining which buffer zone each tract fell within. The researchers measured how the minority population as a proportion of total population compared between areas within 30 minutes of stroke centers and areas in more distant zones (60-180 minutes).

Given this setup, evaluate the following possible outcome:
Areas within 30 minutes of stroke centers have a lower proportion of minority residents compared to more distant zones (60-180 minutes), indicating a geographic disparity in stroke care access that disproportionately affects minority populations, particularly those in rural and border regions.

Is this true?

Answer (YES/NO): NO